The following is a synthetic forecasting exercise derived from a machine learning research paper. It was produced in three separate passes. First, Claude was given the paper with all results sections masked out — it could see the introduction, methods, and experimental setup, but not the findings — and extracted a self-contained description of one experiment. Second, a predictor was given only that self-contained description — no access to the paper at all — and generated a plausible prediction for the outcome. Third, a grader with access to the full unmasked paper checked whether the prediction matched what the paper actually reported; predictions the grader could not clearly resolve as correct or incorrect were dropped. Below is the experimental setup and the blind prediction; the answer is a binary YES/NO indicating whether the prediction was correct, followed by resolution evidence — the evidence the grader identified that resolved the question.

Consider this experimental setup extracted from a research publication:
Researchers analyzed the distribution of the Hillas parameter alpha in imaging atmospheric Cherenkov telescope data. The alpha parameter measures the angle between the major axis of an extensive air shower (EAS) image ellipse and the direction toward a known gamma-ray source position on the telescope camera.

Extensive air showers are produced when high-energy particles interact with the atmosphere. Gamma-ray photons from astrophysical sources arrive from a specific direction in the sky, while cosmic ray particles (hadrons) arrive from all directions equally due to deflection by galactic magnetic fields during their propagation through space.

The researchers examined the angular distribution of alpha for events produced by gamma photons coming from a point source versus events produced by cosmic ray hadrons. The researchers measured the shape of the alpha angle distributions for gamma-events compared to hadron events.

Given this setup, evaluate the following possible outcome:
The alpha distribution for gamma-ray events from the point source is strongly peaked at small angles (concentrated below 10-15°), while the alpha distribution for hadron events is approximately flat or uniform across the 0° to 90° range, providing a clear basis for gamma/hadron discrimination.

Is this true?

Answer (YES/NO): YES